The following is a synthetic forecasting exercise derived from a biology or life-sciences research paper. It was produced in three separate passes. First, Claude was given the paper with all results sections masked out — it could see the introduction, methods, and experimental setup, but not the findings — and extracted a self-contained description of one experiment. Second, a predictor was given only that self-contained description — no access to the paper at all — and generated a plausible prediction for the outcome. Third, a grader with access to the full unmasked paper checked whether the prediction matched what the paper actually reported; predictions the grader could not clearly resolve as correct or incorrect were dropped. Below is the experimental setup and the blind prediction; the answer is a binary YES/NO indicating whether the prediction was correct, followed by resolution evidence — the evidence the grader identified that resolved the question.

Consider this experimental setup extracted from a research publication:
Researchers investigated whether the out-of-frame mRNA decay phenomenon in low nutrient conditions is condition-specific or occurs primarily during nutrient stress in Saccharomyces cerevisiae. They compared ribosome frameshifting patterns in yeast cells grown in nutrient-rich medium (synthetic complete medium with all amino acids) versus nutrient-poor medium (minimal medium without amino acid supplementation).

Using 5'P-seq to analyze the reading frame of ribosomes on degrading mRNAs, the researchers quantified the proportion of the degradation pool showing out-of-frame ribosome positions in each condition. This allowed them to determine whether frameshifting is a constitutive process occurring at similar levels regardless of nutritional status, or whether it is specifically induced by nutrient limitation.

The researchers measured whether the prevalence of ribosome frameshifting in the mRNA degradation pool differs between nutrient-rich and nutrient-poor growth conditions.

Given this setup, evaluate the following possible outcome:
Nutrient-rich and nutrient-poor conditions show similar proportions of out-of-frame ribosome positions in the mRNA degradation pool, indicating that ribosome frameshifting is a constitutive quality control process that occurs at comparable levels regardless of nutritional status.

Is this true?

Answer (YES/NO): NO